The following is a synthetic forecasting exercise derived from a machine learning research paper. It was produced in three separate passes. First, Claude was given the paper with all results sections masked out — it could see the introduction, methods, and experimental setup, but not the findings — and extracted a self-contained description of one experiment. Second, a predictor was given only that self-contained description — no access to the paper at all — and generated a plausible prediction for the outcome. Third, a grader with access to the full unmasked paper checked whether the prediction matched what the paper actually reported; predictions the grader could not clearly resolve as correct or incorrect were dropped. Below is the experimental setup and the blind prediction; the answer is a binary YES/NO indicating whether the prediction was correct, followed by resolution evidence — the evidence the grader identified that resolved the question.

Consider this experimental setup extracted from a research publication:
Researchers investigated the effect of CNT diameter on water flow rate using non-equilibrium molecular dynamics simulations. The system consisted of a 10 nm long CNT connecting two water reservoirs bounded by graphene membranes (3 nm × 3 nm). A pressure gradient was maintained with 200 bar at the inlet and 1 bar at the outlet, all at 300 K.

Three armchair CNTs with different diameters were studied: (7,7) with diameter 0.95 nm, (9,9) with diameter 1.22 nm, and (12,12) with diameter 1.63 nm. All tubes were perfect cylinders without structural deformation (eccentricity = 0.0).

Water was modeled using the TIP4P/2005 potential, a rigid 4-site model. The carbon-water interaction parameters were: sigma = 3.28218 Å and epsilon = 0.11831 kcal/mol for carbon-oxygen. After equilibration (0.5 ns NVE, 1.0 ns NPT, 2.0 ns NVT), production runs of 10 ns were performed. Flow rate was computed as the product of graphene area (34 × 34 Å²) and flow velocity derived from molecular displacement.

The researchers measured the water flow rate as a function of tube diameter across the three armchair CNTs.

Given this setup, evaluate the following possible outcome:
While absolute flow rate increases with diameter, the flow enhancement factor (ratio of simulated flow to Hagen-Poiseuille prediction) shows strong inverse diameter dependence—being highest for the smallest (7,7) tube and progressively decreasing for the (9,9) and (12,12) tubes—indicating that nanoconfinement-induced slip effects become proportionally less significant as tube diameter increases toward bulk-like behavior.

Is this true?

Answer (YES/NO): NO